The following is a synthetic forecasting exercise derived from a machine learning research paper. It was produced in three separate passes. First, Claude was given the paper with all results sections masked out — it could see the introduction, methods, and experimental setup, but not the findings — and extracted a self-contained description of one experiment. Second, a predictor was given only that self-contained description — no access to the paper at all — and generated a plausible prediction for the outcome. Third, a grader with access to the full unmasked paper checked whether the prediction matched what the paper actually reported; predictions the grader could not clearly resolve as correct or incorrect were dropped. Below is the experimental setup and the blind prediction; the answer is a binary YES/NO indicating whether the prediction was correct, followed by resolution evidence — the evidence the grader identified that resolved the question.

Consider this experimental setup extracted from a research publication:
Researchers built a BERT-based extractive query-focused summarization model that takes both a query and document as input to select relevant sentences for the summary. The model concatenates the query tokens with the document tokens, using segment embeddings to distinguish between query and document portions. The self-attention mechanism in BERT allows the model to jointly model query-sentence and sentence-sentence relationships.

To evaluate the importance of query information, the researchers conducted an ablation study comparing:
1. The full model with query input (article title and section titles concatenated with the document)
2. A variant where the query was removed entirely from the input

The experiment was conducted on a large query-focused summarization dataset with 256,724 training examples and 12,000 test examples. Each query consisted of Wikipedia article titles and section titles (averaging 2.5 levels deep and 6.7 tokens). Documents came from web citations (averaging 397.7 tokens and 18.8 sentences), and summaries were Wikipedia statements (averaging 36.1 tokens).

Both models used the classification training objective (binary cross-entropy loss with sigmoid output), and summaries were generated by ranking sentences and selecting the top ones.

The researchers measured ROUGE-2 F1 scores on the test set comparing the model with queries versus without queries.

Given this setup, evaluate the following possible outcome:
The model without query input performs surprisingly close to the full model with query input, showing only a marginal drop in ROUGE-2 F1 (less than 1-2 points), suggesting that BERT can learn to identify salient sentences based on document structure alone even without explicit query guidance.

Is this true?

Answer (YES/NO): NO